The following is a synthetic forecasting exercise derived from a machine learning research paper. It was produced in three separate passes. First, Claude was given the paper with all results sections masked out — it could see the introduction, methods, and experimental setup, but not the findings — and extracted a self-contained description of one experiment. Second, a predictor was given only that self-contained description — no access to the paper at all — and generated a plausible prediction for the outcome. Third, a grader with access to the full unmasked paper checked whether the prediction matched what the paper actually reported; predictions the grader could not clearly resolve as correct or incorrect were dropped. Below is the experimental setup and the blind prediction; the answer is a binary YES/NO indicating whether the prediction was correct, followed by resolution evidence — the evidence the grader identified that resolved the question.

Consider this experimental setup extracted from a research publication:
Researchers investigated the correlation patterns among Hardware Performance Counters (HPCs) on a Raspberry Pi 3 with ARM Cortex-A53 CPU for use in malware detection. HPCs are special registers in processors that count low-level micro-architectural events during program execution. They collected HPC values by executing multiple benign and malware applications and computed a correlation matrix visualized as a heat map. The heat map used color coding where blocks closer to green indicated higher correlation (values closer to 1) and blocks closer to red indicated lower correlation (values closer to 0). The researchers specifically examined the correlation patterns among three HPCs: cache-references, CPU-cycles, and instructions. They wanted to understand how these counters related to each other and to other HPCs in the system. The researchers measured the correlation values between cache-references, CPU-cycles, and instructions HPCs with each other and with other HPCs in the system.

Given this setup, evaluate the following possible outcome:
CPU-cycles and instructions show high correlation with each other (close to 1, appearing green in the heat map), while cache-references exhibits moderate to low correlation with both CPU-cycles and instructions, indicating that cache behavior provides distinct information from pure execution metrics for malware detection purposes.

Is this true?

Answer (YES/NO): NO